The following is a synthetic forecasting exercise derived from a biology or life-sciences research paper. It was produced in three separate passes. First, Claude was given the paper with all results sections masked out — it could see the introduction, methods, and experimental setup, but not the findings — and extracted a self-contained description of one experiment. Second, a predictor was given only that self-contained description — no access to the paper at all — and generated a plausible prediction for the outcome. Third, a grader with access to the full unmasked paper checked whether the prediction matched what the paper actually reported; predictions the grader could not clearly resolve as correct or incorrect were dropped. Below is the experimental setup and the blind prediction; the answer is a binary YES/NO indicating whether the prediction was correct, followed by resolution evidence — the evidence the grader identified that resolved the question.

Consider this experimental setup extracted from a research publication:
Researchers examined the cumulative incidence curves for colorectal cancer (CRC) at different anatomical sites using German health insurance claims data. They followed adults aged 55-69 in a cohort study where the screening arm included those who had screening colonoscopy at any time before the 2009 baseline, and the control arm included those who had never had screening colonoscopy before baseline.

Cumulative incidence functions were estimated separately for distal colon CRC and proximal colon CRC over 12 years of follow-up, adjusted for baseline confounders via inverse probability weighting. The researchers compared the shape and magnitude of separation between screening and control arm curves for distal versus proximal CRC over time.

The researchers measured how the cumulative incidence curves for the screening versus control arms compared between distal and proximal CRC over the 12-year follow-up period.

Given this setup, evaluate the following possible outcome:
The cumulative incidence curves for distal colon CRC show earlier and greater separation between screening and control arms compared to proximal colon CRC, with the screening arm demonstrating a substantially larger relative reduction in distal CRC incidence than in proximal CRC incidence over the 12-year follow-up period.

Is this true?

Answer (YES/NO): YES